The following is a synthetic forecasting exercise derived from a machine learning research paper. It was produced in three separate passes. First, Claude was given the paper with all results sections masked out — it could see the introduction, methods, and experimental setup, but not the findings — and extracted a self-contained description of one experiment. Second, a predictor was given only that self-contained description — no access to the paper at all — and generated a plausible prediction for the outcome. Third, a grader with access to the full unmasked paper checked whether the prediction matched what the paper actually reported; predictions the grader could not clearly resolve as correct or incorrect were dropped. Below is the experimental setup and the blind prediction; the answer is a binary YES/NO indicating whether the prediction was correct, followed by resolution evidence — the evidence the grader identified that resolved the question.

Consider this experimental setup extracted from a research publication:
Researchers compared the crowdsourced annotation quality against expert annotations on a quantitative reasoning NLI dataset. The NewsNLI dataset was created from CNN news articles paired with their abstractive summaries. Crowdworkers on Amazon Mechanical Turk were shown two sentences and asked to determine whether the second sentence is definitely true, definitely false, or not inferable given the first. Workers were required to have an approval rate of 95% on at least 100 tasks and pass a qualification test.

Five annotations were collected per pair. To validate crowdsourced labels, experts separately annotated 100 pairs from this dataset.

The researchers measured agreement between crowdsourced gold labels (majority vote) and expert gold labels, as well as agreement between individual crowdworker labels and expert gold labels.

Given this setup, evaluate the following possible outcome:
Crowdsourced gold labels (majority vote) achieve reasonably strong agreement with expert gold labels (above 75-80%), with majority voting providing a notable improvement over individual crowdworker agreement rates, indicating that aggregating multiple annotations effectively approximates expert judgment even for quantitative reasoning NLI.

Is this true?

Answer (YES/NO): YES